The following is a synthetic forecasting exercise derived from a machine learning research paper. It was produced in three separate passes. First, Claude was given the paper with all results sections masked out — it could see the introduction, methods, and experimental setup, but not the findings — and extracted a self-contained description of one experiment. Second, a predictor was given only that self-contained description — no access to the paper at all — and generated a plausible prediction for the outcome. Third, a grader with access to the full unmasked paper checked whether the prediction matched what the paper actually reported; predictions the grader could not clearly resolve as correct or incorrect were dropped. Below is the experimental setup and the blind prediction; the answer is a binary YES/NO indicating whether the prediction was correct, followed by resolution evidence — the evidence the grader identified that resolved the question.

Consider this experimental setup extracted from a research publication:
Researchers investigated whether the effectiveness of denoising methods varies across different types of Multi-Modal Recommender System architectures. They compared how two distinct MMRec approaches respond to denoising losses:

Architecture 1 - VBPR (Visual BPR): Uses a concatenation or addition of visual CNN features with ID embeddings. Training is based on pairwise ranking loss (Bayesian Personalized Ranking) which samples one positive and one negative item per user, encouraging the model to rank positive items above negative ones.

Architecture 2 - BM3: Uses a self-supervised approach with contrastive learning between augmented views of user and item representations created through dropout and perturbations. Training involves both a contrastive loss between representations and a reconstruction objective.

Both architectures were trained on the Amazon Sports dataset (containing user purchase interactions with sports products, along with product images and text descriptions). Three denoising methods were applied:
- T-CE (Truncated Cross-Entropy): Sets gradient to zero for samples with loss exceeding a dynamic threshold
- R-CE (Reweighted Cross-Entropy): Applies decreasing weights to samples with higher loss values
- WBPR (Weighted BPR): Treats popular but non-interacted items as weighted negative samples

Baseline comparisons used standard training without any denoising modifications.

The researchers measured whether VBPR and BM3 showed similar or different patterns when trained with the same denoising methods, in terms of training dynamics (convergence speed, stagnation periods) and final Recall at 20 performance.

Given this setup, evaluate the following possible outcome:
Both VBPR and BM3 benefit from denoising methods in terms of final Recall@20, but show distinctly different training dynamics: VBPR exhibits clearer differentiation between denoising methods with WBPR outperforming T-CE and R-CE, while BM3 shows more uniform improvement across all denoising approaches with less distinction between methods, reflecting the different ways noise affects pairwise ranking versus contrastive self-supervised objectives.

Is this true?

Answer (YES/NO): NO